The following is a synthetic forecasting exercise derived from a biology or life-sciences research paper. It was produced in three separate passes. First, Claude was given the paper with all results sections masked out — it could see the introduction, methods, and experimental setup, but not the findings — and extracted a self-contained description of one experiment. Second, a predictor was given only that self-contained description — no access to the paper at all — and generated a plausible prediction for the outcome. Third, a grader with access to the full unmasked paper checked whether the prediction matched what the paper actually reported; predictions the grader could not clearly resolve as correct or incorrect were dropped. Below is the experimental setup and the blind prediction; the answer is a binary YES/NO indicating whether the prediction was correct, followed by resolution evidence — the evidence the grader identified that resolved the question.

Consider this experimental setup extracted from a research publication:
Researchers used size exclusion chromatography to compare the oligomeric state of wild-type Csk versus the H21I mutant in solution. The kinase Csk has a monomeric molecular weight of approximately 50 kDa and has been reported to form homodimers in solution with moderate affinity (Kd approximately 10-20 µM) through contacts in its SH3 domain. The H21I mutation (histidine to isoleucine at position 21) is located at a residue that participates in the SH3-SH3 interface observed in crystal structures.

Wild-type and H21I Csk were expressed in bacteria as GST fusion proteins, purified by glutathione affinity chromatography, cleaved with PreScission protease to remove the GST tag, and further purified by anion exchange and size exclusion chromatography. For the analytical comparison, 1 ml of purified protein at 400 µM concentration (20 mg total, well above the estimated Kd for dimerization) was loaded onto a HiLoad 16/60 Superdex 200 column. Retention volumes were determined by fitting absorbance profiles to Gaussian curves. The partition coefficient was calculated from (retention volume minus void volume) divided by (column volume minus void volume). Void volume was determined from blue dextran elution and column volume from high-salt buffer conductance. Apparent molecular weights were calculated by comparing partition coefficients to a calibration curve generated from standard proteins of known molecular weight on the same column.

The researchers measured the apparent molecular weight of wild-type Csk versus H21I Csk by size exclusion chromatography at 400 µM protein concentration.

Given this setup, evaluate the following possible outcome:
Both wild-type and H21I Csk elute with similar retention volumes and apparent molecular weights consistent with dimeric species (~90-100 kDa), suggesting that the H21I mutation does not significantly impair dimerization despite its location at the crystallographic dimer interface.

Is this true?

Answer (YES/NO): NO